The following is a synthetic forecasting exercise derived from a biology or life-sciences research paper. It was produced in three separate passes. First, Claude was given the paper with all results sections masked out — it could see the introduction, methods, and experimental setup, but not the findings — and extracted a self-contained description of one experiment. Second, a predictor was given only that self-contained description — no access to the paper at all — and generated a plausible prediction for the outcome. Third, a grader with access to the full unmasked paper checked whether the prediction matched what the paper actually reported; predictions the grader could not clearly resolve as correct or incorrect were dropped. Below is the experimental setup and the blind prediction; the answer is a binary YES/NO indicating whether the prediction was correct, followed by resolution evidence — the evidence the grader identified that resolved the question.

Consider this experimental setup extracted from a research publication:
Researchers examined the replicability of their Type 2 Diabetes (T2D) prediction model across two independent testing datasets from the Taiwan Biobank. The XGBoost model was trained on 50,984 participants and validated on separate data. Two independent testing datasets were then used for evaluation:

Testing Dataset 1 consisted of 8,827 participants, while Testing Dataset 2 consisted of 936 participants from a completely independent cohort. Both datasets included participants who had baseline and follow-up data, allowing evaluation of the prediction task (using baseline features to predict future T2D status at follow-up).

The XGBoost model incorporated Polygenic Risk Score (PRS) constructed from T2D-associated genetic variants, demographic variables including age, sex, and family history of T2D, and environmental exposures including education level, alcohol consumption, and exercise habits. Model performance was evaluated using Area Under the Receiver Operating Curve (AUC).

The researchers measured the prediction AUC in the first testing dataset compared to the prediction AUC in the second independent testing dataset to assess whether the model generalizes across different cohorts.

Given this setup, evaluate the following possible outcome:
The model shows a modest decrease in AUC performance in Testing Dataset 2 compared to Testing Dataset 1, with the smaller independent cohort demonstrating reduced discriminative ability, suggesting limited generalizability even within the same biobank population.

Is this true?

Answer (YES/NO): NO